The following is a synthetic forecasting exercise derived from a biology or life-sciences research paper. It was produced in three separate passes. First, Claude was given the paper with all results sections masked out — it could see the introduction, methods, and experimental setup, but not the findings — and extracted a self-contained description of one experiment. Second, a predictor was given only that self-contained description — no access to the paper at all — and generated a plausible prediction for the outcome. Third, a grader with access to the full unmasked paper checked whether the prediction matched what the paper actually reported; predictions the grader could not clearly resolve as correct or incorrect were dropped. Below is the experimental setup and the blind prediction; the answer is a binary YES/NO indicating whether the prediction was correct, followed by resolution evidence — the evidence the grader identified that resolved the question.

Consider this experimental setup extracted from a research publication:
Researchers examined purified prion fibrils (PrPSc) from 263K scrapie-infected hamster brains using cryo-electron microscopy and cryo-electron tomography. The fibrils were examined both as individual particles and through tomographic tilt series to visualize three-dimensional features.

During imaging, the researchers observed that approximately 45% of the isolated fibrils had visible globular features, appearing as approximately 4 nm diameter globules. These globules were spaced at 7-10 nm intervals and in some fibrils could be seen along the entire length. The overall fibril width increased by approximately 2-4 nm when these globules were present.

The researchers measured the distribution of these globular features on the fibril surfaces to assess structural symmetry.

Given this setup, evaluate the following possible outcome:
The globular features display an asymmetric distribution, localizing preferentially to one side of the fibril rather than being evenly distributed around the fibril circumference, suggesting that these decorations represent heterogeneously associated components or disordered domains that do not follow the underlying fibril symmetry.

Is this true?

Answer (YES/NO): YES